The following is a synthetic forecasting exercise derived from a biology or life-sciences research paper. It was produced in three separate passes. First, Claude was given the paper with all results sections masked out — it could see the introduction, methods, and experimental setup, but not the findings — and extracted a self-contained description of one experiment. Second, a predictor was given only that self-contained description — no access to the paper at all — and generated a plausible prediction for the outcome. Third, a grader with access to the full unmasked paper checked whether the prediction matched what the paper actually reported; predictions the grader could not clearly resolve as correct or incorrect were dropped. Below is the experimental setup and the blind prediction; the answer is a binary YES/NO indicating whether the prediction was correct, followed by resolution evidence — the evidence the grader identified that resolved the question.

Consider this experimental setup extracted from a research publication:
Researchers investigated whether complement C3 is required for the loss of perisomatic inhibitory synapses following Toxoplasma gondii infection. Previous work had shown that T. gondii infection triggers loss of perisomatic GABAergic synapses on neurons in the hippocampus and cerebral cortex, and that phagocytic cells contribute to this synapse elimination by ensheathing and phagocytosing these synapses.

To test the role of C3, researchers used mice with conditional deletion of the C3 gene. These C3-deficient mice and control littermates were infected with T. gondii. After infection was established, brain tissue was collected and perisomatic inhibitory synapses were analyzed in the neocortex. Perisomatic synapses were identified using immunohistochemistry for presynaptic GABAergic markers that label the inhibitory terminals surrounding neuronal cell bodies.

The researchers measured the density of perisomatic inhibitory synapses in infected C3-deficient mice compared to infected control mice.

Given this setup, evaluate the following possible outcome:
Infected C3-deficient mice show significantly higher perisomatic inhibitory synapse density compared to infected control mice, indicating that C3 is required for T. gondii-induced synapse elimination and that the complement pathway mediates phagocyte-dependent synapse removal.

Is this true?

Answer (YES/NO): YES